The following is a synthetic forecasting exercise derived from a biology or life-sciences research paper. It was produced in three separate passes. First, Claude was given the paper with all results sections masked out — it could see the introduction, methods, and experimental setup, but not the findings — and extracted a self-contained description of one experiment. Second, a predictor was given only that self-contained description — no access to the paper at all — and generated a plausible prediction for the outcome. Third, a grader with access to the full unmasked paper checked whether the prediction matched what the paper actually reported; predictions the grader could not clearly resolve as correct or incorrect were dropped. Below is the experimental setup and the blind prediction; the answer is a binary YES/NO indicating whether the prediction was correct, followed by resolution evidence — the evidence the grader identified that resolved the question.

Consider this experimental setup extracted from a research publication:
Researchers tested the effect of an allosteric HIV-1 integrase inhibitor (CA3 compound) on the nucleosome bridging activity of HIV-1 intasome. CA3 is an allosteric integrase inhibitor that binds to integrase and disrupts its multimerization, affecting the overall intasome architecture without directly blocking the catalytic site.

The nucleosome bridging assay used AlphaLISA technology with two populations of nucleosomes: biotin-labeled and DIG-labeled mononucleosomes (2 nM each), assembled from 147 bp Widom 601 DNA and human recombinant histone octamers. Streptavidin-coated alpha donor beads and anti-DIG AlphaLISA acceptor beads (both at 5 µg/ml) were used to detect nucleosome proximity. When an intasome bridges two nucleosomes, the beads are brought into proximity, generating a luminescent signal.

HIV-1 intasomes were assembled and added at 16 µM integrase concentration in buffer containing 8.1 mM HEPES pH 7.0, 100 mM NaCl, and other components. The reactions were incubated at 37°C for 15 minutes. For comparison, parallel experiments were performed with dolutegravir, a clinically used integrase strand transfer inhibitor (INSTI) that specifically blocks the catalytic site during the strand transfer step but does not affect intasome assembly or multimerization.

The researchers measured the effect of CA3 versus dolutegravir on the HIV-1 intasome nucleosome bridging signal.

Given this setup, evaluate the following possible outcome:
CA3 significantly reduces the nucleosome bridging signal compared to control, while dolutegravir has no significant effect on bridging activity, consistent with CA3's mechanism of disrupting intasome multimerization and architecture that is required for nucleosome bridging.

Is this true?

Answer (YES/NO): NO